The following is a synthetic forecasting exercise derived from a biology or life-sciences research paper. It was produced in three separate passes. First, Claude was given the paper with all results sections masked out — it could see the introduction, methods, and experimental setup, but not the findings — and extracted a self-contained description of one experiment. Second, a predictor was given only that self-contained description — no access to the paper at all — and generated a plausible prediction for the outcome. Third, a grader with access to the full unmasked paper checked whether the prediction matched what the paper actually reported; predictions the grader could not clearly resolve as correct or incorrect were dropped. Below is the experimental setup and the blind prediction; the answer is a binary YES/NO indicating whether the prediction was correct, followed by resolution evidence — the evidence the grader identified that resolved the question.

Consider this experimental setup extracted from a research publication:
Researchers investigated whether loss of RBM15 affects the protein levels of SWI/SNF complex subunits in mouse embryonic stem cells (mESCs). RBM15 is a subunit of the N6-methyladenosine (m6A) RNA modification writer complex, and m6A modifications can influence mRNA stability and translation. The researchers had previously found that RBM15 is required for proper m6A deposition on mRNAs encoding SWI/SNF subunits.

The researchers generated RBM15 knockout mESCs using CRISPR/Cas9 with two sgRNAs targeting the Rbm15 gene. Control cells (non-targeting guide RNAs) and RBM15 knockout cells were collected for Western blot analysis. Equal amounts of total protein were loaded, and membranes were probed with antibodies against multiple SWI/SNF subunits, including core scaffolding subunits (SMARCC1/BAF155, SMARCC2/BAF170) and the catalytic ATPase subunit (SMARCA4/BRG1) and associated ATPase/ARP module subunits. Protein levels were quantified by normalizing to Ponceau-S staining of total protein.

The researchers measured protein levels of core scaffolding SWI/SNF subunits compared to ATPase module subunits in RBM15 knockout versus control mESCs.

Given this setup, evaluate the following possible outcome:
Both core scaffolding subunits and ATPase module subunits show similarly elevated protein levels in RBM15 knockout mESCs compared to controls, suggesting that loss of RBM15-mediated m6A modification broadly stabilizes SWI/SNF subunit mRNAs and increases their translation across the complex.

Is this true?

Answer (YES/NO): NO